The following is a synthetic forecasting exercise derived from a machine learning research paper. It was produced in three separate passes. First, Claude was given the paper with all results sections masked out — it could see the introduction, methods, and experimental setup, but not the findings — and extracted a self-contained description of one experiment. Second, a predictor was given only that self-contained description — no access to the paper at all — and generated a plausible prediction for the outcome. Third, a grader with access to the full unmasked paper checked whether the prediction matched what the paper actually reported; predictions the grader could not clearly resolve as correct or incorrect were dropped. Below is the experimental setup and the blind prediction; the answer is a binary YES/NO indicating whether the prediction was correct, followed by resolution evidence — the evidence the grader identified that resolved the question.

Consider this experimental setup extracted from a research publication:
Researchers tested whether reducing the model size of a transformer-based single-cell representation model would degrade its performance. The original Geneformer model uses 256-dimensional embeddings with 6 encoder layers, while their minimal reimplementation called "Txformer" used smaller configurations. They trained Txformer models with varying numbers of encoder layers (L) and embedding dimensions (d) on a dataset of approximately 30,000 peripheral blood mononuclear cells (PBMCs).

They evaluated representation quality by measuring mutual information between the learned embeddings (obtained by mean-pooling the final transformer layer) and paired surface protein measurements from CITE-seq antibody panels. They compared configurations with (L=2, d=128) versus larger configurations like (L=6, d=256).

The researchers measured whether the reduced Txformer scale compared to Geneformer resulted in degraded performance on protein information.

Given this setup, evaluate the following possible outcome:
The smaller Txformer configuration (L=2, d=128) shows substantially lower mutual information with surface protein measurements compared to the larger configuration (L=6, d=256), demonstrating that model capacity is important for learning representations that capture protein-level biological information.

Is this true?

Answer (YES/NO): NO